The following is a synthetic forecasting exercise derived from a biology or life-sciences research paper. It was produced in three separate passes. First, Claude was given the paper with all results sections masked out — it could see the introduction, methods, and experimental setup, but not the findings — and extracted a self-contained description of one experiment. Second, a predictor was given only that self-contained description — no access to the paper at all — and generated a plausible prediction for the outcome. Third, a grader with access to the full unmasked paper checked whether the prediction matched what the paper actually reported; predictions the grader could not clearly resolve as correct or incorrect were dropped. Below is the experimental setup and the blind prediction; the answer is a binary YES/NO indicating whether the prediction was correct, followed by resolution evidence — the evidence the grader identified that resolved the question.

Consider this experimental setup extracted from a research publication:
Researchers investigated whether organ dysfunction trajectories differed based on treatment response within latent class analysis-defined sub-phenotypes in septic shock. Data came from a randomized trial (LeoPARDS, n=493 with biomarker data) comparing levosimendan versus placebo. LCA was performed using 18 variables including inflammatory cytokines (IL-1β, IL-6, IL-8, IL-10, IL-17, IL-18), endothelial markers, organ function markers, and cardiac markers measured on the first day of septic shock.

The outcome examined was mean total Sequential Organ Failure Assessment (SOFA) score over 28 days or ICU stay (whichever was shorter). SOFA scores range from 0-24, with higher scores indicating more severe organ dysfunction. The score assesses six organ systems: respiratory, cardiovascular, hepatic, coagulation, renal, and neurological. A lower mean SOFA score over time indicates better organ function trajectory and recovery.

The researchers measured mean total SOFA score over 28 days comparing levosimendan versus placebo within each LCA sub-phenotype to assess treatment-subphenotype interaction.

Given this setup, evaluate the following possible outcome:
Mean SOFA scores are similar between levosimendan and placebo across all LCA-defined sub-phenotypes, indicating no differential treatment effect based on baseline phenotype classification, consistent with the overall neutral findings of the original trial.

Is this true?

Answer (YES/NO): YES